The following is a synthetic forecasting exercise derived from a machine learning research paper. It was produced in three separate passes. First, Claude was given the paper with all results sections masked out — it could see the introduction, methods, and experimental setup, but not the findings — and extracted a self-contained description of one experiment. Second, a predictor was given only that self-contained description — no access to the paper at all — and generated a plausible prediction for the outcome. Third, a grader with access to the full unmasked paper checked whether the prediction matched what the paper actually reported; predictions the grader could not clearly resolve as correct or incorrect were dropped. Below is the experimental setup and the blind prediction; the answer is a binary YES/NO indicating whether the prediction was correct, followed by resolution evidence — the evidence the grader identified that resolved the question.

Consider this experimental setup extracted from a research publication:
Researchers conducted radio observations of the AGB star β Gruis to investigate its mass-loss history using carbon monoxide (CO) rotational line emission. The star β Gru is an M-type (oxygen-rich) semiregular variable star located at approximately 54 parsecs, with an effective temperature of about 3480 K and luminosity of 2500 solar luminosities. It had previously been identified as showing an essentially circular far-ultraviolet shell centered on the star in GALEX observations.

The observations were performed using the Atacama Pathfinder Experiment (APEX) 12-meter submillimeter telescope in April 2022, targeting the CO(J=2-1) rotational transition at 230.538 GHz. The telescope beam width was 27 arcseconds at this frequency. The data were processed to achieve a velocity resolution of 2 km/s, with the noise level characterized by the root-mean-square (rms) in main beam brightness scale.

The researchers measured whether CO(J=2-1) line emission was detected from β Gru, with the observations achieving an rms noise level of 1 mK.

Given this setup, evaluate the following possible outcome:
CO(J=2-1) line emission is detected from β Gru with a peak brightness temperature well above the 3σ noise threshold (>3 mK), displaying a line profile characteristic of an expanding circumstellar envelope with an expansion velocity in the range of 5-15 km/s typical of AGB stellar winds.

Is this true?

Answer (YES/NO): NO